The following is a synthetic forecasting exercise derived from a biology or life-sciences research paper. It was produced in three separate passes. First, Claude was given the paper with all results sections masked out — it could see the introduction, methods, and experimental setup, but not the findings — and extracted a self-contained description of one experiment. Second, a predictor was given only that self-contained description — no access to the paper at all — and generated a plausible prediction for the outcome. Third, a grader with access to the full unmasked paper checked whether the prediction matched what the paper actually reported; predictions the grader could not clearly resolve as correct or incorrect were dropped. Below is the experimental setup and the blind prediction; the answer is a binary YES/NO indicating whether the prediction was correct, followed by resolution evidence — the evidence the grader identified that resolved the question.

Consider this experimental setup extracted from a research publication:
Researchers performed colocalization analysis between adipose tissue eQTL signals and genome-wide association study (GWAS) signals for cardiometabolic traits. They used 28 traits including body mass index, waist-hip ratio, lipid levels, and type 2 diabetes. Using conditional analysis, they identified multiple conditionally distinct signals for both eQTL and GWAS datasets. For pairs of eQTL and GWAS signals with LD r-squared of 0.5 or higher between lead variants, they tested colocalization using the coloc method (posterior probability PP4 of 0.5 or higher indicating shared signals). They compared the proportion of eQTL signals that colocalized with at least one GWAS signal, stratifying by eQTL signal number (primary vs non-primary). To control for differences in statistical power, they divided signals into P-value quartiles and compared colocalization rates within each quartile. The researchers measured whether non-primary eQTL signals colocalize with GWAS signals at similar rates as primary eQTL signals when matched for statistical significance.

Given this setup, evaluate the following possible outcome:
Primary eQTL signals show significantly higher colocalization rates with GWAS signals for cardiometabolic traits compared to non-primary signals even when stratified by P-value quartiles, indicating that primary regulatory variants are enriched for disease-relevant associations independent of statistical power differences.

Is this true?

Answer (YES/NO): YES